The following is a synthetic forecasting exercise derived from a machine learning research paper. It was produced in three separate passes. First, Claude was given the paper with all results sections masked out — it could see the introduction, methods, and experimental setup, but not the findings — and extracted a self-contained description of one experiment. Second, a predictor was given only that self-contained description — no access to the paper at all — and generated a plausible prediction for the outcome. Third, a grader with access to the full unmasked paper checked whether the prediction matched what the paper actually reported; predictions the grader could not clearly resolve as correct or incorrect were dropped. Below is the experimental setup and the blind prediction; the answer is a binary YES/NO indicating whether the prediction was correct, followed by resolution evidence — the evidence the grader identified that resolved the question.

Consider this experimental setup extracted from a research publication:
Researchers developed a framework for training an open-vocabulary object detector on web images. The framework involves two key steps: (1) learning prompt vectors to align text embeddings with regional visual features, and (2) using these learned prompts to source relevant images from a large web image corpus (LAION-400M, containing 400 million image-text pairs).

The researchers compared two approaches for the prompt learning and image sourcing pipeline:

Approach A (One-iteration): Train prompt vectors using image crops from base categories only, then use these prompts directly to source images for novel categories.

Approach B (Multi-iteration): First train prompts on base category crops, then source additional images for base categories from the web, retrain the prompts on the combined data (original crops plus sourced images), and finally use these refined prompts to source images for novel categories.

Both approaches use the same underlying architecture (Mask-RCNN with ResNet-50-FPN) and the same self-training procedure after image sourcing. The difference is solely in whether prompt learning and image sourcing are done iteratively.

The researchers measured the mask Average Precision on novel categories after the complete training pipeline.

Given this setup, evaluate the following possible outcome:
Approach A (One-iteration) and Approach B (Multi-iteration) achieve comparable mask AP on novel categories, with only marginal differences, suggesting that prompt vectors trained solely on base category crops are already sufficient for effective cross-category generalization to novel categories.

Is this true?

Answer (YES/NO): NO